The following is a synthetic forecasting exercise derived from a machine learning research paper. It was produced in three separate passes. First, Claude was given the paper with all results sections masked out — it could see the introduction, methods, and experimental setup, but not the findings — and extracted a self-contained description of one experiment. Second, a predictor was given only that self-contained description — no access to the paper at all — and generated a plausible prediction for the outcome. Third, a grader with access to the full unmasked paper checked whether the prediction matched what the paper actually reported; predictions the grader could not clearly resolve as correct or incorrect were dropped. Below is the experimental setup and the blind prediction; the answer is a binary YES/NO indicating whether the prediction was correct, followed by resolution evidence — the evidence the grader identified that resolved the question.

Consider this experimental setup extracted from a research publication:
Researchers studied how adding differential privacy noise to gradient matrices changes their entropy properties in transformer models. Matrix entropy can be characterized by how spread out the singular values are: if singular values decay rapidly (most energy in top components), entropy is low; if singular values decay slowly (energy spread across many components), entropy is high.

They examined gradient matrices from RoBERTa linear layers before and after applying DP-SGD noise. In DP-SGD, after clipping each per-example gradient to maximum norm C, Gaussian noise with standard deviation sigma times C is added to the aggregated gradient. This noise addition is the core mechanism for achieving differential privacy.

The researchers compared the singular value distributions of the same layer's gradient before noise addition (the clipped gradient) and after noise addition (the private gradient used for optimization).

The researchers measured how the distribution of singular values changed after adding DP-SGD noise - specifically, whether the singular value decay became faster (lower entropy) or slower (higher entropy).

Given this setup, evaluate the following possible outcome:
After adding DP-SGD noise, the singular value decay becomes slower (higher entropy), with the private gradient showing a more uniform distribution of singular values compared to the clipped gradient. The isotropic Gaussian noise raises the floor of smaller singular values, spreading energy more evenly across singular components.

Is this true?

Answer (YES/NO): YES